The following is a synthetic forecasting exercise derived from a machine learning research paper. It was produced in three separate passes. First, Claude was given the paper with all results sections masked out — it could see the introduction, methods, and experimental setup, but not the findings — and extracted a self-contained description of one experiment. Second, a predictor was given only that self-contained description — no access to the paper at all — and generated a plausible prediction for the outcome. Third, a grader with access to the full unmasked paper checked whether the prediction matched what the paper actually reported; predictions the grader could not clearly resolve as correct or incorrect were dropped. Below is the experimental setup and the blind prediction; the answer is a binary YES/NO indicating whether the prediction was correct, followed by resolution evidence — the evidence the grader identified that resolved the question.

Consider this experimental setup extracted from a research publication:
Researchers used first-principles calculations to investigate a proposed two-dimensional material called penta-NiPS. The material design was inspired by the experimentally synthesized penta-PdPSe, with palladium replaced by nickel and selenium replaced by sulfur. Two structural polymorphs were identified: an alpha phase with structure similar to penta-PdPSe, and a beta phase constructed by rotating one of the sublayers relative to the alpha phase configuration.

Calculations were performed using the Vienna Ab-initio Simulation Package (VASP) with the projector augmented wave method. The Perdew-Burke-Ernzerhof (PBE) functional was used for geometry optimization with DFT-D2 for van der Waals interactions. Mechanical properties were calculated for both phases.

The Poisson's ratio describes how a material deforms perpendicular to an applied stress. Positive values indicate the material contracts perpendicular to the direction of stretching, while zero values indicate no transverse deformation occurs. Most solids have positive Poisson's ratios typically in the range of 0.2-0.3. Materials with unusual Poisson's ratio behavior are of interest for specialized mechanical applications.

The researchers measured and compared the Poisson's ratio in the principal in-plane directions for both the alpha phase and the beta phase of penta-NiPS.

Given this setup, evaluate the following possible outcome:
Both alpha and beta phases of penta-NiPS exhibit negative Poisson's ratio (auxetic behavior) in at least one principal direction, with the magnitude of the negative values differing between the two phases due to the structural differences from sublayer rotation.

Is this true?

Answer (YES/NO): NO